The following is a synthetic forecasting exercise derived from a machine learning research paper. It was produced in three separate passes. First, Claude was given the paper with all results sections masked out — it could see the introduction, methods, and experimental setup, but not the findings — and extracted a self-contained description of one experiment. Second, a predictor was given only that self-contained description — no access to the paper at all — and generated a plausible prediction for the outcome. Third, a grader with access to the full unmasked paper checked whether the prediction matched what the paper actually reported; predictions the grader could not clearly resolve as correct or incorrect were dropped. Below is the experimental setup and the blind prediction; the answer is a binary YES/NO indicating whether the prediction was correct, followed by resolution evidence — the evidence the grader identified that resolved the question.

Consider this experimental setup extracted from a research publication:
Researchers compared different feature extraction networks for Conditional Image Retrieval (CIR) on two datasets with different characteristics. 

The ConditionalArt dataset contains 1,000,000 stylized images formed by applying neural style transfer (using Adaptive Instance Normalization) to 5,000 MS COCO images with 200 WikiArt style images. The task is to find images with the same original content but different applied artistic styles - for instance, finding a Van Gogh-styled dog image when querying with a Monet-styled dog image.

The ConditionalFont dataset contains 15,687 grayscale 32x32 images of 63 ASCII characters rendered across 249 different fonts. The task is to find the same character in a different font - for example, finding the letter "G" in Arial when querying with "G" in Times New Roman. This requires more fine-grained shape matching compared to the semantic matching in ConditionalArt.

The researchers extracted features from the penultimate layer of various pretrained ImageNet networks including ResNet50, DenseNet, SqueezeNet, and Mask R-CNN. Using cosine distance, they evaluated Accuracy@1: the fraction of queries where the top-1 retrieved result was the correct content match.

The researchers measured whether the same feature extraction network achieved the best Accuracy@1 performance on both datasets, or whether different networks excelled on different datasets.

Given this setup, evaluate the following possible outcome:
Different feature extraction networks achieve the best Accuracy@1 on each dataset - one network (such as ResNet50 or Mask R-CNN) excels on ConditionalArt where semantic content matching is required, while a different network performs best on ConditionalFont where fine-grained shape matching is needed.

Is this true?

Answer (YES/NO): NO